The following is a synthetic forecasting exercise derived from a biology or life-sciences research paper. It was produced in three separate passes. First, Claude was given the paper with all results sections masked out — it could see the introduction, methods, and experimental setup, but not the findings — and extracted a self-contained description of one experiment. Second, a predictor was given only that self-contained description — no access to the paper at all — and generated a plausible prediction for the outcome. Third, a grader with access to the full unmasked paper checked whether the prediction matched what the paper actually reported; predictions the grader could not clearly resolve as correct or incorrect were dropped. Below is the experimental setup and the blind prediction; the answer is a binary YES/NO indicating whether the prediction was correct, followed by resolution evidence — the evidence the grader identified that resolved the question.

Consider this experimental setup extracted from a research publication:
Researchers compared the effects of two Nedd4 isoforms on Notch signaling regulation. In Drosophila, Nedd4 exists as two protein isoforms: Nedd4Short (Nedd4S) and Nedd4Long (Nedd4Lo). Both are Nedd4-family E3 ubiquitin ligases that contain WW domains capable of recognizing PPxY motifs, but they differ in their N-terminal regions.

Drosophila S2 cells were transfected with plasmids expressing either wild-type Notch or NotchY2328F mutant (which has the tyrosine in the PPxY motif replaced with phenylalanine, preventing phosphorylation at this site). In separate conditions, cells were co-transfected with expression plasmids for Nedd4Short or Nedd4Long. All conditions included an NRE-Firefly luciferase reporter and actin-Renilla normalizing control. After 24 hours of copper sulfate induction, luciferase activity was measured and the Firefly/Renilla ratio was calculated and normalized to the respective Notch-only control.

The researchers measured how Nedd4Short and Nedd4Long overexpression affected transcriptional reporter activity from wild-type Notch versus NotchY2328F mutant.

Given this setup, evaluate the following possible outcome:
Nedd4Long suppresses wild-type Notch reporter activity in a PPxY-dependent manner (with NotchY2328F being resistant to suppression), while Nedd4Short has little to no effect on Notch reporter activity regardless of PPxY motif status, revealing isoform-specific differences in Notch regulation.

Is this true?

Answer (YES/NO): NO